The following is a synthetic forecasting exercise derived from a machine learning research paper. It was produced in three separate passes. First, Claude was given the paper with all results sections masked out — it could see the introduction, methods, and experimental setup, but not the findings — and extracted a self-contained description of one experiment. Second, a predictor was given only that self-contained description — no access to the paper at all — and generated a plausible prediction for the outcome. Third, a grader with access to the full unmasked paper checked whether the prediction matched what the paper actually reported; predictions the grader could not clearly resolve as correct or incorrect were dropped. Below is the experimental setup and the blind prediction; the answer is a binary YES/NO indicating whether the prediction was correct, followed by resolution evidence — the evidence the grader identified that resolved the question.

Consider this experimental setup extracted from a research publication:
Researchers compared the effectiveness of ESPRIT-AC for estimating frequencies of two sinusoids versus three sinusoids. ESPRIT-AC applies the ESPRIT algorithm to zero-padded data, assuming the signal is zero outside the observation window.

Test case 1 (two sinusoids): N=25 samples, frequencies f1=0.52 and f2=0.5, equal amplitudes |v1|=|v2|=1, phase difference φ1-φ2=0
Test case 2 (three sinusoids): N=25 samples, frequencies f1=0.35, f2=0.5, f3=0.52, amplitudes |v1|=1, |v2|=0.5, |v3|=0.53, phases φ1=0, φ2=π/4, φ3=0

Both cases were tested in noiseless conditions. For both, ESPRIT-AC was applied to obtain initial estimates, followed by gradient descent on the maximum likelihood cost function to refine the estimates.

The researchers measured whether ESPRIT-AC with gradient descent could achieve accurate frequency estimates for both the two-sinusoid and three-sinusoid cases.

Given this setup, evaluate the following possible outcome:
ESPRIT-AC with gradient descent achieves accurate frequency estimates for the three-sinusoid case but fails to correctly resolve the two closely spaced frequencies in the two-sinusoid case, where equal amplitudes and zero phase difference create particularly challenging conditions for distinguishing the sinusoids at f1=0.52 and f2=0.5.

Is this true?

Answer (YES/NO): NO